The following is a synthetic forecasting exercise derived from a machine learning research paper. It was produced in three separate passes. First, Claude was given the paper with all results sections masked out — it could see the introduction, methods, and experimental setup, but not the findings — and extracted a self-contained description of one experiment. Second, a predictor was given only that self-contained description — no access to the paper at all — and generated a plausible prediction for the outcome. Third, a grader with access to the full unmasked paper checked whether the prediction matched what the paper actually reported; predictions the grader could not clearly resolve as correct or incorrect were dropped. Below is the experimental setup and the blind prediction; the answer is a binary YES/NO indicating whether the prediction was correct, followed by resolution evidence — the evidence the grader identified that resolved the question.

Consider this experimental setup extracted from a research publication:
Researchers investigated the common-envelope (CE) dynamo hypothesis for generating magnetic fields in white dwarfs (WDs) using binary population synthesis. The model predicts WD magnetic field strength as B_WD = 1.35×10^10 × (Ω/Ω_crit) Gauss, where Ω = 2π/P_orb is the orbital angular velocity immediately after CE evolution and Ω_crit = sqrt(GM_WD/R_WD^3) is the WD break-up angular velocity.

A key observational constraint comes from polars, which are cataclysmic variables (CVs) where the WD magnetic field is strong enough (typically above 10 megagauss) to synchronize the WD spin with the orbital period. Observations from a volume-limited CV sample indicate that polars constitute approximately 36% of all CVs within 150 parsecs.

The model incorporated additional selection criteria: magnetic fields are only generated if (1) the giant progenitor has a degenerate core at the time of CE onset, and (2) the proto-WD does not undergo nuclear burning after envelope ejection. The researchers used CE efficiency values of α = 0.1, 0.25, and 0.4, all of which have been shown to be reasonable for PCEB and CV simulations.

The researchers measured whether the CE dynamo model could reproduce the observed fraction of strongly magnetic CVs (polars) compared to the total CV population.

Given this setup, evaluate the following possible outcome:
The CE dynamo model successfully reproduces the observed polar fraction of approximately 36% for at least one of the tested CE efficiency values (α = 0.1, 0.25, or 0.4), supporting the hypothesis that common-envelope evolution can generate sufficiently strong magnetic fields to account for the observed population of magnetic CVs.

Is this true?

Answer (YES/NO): NO